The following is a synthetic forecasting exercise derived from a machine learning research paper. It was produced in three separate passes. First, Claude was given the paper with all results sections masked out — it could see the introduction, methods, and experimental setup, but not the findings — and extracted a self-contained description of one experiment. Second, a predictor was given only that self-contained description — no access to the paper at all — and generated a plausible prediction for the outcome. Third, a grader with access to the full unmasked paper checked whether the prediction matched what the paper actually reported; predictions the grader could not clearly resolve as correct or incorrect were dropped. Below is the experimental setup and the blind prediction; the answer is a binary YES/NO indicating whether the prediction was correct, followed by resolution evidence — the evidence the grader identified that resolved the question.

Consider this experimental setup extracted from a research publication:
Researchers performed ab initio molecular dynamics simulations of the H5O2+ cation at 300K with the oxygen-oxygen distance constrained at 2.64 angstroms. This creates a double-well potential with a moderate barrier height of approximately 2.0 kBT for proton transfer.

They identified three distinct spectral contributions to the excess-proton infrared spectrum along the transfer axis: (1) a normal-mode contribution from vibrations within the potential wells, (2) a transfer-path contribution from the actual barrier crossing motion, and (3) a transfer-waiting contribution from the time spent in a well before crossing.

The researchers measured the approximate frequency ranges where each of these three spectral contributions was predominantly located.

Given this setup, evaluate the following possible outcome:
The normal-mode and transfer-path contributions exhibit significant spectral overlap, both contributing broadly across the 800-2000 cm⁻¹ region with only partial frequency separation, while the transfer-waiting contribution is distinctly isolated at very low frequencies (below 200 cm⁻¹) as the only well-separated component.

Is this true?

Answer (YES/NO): NO